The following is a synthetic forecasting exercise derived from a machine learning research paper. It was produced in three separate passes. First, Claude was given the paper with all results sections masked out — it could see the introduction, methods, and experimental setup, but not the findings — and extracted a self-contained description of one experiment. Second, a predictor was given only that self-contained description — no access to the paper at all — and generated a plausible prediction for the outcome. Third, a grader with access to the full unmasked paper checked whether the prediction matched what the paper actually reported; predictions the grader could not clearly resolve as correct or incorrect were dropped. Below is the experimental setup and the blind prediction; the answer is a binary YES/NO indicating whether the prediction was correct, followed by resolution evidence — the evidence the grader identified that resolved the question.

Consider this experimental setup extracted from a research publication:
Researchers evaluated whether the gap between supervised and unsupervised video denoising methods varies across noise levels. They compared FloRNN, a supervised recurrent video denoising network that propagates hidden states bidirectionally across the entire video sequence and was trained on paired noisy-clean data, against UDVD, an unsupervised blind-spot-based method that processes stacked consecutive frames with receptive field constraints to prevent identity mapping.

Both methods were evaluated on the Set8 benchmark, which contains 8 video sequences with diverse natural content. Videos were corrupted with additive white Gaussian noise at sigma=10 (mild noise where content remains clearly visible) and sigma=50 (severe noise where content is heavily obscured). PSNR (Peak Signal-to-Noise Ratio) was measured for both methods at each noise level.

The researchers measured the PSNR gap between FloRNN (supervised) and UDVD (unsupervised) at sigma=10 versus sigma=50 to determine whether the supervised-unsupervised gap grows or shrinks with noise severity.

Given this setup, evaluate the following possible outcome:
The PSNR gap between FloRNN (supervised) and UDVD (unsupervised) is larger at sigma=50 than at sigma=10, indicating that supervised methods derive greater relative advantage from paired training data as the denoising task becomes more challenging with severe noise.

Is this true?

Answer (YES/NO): NO